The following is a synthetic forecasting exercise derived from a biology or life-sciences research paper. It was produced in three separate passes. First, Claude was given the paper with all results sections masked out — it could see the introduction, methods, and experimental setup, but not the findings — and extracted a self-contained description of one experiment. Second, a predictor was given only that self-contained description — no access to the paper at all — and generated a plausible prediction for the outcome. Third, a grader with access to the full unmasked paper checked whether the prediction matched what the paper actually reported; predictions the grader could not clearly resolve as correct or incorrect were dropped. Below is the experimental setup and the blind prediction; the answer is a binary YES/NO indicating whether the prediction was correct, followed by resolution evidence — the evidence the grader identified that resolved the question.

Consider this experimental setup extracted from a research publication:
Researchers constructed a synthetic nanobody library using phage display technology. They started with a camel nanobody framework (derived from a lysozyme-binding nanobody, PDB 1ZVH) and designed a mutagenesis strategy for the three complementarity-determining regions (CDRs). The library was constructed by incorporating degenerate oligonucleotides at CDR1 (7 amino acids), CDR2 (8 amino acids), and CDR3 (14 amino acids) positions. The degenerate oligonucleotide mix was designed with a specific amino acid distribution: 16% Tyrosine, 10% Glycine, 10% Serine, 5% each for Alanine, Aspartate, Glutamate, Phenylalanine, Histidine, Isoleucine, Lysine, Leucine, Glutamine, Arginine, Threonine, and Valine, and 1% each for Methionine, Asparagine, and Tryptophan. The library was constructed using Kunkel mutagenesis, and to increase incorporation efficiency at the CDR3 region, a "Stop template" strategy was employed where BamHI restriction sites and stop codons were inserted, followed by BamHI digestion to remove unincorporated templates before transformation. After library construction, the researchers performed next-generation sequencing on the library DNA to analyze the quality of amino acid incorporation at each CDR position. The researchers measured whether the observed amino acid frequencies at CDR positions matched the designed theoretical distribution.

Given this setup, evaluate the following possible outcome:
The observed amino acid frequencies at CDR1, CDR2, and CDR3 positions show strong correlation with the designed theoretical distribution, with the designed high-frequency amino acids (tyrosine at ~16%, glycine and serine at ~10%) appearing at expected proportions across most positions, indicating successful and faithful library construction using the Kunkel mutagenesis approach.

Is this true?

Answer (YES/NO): YES